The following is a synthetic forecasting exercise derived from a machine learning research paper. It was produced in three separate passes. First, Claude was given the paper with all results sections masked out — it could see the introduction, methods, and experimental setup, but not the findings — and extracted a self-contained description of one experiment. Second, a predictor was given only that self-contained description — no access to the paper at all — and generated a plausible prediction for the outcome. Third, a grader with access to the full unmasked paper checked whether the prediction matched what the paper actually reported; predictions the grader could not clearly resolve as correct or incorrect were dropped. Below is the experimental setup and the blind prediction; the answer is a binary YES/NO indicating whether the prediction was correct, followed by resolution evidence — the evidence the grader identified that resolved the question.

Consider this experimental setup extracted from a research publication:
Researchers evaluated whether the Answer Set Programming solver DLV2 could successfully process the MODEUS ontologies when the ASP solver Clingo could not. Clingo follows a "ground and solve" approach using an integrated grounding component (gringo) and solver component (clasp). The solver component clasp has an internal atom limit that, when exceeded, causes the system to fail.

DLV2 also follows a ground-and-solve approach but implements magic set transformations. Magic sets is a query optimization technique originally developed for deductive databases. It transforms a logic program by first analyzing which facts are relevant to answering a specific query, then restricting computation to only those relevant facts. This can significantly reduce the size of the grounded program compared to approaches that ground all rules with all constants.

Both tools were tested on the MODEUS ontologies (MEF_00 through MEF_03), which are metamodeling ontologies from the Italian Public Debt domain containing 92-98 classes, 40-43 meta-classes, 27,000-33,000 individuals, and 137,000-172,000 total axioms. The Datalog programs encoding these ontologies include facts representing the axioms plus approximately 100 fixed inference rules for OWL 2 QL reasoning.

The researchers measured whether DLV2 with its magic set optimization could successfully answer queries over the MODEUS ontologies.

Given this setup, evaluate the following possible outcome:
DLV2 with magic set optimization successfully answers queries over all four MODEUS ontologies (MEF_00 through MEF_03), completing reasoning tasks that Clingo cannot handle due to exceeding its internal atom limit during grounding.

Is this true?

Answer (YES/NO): YES